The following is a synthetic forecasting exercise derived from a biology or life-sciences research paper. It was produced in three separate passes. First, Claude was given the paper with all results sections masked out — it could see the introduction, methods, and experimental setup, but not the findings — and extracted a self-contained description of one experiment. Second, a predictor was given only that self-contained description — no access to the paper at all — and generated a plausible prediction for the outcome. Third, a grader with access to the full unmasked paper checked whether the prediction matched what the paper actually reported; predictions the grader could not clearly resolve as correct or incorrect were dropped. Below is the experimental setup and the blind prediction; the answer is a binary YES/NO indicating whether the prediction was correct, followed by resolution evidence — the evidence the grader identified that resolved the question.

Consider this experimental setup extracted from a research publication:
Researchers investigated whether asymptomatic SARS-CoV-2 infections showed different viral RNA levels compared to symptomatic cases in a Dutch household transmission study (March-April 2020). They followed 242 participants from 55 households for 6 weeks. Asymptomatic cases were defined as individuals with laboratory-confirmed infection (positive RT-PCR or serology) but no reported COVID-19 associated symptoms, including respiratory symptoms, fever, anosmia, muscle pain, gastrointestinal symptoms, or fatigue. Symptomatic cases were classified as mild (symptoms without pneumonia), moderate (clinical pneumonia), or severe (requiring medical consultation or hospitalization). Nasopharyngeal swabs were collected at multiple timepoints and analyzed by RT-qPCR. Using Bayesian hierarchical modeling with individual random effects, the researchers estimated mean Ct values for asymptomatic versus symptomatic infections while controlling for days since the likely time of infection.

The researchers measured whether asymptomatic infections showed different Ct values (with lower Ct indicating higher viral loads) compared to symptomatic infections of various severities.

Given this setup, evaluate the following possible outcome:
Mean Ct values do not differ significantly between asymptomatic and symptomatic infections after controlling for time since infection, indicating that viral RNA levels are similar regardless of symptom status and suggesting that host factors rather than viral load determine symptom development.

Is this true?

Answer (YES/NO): YES